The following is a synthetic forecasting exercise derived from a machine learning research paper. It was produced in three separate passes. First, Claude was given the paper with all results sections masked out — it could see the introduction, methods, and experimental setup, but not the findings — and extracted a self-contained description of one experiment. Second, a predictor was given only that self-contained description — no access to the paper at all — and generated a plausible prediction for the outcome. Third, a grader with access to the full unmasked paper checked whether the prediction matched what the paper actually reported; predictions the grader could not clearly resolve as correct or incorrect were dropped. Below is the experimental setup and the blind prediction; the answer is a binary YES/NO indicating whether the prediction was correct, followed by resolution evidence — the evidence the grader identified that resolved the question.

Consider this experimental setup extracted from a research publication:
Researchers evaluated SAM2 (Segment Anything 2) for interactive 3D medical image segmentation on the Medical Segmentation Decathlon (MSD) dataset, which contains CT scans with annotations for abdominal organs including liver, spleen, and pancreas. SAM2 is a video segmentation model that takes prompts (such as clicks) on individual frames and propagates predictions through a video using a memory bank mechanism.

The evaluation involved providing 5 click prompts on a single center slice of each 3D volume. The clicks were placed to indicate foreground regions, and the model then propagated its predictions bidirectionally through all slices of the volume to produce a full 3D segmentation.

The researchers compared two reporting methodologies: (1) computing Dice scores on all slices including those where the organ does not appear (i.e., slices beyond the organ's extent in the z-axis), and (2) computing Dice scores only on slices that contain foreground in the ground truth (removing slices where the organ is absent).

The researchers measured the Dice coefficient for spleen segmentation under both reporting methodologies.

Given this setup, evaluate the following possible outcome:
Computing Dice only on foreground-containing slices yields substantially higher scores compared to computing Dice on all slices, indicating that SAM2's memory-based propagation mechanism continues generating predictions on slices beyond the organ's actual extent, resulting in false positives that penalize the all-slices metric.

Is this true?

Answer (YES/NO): YES